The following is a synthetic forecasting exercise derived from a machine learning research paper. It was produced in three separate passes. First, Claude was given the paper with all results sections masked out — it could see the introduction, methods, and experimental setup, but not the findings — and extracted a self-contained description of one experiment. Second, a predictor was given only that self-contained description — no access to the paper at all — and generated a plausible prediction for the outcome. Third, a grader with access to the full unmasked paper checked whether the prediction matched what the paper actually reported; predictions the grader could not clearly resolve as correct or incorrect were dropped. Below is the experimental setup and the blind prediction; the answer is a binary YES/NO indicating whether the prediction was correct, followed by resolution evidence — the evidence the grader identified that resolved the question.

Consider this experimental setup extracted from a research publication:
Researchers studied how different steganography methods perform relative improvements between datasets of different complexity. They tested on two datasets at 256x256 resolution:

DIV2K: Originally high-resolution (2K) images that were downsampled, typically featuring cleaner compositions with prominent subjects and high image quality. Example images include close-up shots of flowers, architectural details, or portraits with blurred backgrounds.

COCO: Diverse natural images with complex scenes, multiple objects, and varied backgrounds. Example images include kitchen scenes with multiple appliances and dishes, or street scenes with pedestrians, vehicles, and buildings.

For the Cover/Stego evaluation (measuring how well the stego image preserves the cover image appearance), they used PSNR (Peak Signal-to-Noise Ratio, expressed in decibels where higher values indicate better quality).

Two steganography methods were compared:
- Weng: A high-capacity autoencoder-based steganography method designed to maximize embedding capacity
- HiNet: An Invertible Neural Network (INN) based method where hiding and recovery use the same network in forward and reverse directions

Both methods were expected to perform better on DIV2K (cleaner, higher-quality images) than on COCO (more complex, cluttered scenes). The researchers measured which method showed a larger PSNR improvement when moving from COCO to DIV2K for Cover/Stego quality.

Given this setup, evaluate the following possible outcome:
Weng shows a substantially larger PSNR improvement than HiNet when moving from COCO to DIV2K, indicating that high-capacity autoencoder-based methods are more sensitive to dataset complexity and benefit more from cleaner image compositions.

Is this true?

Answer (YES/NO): YES